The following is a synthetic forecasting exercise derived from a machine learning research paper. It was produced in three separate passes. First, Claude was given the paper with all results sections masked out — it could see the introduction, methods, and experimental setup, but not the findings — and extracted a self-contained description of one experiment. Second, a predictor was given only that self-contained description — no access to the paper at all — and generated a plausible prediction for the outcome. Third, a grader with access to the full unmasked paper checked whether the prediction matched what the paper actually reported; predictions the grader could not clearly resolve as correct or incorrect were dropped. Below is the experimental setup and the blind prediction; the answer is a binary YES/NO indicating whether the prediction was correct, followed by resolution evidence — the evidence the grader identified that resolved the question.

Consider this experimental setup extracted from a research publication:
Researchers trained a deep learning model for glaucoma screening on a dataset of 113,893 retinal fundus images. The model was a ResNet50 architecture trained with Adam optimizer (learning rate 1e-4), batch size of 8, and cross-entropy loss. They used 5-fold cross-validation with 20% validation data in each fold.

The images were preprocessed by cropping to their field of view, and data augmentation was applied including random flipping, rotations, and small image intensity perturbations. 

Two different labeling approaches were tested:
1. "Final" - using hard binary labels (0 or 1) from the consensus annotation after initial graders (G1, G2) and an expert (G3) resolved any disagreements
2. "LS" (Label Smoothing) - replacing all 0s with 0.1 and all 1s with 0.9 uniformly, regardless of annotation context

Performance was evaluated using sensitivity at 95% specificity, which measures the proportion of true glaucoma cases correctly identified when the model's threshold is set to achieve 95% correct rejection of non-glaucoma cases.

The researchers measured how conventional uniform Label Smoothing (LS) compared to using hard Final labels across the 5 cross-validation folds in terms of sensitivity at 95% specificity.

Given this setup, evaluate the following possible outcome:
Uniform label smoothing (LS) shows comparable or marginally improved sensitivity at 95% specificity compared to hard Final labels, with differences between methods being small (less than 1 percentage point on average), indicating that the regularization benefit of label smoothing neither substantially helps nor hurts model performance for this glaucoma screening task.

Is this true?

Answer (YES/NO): NO